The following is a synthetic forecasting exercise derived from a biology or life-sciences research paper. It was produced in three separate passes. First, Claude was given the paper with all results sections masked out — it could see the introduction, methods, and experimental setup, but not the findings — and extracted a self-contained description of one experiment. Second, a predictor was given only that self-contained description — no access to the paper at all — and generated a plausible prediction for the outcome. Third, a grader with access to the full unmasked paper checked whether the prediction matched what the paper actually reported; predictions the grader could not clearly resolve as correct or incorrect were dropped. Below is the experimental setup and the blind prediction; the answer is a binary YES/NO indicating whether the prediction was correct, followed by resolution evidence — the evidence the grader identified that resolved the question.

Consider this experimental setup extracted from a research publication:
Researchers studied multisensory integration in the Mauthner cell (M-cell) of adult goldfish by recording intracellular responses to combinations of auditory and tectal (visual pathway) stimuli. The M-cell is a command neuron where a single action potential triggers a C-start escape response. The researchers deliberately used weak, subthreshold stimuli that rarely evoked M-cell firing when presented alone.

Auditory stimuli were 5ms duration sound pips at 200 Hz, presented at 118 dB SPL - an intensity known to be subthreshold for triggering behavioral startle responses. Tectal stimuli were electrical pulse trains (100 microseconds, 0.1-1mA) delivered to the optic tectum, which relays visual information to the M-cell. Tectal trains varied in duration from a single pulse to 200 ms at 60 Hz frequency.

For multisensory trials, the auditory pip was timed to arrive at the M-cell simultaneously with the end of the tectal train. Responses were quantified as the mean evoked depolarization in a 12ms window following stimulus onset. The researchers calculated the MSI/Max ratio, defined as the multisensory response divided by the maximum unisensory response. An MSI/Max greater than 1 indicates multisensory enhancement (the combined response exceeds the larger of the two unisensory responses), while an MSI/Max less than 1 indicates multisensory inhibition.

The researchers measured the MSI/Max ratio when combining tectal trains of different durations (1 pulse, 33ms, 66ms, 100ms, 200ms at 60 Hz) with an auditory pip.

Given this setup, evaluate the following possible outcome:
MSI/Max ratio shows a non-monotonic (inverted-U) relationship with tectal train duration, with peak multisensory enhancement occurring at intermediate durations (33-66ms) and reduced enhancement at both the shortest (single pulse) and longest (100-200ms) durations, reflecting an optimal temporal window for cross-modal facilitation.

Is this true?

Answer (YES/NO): NO